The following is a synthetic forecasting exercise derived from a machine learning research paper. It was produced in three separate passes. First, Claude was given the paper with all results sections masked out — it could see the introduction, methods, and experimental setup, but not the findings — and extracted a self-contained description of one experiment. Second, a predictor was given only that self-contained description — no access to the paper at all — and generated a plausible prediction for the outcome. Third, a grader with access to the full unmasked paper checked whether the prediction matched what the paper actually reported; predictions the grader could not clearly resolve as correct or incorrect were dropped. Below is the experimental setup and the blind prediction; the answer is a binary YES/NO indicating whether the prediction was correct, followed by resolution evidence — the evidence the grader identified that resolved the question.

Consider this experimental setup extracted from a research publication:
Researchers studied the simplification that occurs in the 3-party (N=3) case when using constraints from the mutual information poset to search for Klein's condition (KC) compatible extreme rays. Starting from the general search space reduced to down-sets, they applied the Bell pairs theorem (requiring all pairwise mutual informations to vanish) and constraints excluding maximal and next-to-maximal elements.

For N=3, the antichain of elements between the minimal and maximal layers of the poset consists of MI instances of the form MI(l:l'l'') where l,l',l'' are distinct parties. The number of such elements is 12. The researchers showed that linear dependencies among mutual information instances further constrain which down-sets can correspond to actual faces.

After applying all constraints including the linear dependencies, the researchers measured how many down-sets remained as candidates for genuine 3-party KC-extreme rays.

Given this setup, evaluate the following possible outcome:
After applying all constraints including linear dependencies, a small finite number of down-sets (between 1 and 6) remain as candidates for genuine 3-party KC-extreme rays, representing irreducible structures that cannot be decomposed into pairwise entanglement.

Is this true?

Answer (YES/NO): YES